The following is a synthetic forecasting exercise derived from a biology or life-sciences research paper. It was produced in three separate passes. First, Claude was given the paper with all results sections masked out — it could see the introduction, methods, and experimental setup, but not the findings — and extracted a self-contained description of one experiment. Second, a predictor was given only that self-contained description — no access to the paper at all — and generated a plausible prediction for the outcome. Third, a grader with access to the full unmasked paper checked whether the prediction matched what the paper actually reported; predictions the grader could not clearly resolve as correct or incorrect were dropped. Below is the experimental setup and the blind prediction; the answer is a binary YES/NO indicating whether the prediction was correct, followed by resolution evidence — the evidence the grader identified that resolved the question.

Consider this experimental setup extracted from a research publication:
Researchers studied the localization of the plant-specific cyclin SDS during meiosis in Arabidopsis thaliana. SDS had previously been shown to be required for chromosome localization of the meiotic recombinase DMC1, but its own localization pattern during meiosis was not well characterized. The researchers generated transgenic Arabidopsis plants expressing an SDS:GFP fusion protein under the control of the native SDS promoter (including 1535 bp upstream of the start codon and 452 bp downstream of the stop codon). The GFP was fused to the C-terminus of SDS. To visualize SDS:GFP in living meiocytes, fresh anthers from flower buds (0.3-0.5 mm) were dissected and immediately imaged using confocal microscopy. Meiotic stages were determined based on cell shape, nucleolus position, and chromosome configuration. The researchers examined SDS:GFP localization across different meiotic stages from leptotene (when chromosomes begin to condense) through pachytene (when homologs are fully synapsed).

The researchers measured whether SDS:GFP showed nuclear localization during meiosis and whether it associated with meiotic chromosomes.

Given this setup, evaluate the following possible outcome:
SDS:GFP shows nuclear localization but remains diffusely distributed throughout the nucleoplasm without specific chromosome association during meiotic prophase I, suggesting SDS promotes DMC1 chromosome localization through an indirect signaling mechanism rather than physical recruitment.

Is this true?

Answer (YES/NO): NO